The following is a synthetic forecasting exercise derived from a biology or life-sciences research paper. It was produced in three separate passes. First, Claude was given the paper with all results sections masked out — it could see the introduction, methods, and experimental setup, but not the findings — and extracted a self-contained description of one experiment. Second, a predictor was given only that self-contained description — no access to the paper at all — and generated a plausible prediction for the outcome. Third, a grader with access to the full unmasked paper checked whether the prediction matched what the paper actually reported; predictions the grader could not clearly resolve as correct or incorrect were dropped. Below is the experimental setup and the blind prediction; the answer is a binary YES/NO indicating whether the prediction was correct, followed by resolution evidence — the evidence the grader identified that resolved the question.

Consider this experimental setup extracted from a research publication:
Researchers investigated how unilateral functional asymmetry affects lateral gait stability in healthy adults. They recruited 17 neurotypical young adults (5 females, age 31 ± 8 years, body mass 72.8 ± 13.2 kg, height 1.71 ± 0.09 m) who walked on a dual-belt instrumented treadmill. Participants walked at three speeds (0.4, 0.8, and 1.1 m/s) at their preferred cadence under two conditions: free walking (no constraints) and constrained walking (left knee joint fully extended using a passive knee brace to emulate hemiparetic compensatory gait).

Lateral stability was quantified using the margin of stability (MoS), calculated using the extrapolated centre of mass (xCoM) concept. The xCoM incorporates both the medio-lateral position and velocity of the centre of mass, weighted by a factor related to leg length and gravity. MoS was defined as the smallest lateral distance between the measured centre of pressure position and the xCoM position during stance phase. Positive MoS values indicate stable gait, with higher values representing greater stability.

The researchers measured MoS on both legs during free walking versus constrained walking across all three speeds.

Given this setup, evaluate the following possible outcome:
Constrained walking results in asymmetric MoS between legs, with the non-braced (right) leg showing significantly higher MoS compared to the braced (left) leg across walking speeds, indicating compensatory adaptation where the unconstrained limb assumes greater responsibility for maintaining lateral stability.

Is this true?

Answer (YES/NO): NO